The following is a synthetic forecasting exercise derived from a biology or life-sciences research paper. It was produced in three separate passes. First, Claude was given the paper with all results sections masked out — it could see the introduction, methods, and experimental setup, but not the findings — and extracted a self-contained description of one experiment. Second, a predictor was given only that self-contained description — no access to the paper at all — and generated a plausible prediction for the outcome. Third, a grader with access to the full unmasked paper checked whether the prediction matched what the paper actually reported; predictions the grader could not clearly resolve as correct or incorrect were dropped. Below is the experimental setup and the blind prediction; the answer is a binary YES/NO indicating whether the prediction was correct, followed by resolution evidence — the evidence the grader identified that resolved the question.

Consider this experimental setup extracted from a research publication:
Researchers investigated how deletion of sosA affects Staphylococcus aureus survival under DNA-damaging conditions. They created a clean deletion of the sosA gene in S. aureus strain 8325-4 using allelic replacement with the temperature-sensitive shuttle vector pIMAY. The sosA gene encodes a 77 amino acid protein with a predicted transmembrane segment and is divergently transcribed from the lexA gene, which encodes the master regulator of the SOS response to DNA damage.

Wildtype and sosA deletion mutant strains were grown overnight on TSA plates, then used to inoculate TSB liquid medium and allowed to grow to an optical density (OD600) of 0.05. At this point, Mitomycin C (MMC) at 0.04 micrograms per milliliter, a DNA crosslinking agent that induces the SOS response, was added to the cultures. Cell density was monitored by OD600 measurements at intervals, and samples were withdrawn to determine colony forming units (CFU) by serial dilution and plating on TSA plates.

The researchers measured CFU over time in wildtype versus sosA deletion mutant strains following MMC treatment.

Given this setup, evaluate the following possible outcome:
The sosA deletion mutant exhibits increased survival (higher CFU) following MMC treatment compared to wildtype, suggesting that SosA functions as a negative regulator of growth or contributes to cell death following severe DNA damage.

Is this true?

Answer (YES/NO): NO